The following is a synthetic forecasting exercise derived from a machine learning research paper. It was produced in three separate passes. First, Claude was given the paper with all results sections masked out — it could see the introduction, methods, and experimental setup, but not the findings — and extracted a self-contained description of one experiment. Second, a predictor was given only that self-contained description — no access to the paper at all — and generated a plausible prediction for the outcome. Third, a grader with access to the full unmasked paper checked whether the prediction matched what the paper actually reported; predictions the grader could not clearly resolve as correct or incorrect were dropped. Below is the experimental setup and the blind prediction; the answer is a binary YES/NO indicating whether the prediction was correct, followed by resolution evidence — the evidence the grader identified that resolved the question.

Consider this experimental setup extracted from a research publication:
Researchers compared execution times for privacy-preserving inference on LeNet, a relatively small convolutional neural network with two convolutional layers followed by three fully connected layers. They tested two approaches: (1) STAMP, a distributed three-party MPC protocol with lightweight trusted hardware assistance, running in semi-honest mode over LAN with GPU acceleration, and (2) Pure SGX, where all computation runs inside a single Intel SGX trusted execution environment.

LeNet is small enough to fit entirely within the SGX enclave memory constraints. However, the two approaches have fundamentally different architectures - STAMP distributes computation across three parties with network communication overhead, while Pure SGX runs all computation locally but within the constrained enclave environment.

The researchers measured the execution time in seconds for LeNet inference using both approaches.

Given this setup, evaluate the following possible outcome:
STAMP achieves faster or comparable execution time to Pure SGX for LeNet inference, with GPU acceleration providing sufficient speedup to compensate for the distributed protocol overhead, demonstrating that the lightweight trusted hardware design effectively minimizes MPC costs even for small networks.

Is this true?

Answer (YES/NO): NO